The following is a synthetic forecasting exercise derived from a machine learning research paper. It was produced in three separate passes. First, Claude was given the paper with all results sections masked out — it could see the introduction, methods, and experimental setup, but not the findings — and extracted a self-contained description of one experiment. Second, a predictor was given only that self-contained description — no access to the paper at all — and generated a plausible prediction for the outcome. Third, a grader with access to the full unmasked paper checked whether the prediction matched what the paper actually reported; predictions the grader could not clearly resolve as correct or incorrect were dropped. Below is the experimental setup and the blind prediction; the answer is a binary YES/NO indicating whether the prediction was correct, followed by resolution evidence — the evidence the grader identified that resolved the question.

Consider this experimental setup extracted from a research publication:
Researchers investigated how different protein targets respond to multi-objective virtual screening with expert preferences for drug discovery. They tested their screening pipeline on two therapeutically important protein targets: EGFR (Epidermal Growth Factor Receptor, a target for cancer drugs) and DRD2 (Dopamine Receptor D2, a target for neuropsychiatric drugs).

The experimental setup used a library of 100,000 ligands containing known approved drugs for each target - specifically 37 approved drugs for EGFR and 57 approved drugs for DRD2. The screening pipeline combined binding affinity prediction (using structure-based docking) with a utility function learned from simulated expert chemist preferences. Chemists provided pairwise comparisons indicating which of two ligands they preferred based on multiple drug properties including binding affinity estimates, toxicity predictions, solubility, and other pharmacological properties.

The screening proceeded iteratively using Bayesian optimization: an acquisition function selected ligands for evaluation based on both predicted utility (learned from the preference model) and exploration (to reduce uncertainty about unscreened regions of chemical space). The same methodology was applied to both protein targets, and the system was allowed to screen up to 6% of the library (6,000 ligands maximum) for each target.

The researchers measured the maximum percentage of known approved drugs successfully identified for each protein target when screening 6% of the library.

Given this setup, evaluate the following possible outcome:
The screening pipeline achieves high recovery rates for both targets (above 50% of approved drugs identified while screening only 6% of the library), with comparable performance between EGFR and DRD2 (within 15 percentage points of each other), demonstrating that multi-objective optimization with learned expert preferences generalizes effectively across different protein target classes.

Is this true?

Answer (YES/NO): NO